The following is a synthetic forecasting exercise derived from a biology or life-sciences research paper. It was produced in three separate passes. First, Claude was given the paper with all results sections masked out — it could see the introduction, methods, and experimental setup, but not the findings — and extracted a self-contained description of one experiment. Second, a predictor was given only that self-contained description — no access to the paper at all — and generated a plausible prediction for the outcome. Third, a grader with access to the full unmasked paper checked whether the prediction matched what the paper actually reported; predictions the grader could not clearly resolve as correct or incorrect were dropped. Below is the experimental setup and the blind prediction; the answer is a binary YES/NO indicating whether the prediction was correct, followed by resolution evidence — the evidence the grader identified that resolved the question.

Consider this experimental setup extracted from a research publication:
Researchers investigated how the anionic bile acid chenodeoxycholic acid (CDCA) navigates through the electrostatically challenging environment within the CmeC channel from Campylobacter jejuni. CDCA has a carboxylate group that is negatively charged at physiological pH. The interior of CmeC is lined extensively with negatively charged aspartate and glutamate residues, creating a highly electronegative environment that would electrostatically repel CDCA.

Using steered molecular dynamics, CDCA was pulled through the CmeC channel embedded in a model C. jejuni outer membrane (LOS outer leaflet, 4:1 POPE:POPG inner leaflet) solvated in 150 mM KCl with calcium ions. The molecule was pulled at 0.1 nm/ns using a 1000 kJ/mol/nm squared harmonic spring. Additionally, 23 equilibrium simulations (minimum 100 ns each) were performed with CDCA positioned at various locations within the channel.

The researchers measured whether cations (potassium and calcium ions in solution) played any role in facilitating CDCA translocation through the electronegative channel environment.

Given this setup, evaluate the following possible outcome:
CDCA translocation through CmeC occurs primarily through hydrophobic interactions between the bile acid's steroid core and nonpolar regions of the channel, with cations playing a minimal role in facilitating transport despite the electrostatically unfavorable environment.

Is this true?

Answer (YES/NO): NO